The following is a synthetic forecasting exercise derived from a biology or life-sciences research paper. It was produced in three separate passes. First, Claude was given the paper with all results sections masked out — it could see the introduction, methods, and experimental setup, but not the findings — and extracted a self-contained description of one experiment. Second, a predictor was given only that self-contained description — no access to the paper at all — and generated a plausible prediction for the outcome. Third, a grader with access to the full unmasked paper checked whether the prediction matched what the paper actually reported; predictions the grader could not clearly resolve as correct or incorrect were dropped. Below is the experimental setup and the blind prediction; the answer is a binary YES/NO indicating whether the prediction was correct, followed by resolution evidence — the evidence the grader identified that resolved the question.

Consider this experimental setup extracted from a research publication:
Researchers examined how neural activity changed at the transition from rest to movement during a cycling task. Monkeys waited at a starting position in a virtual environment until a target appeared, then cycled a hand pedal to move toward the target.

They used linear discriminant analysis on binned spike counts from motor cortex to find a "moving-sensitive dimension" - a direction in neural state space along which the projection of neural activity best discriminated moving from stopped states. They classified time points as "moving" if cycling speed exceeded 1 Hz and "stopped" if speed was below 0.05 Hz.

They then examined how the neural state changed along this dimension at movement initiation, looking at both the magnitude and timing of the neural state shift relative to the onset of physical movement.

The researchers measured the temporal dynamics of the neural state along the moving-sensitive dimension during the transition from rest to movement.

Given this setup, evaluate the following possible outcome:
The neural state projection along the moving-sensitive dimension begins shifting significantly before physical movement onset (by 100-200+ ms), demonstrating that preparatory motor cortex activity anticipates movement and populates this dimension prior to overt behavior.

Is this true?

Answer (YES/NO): NO